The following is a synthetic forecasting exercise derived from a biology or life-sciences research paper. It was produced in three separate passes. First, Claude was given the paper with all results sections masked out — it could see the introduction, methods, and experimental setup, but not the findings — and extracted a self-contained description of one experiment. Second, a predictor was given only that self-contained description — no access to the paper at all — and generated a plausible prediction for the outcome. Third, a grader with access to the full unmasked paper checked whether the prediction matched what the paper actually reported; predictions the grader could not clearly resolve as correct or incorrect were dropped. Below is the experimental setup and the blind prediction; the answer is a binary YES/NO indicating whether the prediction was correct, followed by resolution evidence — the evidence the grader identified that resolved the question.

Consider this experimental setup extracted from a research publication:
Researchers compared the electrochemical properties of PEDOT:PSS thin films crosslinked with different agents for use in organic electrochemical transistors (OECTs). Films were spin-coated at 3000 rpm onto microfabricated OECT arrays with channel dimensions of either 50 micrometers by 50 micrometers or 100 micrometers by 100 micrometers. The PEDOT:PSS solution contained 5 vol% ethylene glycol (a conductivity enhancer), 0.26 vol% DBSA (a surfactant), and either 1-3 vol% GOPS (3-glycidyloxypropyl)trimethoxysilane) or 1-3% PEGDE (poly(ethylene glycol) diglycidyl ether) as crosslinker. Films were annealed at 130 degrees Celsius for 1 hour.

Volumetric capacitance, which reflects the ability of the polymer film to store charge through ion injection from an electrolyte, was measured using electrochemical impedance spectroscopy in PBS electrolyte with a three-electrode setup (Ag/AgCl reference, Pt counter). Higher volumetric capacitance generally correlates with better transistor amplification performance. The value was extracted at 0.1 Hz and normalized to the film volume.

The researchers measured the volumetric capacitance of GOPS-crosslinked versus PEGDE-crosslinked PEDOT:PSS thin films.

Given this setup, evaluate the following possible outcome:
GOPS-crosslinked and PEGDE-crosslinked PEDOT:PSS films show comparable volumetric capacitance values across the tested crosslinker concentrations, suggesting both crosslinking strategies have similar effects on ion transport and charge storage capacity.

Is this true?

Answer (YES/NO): NO